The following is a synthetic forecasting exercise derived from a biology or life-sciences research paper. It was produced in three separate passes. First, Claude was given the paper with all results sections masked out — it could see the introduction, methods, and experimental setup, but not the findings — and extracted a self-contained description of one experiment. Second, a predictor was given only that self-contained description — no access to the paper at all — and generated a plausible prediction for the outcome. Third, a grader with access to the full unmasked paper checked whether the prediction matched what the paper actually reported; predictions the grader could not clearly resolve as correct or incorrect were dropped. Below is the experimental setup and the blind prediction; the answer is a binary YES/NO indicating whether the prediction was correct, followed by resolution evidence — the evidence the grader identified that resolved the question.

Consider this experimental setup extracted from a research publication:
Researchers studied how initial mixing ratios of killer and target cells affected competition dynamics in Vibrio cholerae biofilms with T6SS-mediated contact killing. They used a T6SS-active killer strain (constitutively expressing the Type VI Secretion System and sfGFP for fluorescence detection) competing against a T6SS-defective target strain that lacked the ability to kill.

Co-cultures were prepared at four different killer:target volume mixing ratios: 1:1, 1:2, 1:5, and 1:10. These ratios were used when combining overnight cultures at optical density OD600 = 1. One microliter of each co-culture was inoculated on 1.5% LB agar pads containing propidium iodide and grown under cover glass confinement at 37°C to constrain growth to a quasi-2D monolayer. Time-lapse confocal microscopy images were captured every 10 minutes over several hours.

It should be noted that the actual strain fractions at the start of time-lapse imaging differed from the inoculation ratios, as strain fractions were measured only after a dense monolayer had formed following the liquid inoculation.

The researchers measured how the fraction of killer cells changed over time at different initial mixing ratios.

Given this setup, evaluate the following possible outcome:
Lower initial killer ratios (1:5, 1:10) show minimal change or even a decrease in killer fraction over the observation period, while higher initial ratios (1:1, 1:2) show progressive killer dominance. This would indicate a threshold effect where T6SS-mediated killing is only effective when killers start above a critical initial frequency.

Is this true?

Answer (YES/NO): NO